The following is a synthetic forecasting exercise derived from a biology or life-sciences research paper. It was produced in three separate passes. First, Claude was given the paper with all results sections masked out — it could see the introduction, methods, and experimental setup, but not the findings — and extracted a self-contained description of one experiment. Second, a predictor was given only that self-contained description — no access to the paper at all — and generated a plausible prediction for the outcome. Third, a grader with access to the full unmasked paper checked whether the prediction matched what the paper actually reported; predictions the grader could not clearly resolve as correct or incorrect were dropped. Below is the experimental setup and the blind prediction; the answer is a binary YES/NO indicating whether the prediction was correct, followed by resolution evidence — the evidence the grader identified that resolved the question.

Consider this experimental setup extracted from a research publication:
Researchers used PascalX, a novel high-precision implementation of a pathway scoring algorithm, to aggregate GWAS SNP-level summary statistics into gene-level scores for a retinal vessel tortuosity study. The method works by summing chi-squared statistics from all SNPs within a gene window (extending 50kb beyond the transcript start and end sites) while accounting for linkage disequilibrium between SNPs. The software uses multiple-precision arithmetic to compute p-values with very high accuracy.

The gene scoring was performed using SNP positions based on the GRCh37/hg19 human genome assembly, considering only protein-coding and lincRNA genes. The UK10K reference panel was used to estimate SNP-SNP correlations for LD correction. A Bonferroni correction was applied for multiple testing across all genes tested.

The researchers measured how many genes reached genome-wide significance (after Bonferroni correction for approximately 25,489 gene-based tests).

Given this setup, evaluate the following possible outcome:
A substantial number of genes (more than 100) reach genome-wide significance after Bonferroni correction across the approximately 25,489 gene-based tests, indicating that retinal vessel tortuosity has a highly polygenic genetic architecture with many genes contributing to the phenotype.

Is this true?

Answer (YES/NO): YES